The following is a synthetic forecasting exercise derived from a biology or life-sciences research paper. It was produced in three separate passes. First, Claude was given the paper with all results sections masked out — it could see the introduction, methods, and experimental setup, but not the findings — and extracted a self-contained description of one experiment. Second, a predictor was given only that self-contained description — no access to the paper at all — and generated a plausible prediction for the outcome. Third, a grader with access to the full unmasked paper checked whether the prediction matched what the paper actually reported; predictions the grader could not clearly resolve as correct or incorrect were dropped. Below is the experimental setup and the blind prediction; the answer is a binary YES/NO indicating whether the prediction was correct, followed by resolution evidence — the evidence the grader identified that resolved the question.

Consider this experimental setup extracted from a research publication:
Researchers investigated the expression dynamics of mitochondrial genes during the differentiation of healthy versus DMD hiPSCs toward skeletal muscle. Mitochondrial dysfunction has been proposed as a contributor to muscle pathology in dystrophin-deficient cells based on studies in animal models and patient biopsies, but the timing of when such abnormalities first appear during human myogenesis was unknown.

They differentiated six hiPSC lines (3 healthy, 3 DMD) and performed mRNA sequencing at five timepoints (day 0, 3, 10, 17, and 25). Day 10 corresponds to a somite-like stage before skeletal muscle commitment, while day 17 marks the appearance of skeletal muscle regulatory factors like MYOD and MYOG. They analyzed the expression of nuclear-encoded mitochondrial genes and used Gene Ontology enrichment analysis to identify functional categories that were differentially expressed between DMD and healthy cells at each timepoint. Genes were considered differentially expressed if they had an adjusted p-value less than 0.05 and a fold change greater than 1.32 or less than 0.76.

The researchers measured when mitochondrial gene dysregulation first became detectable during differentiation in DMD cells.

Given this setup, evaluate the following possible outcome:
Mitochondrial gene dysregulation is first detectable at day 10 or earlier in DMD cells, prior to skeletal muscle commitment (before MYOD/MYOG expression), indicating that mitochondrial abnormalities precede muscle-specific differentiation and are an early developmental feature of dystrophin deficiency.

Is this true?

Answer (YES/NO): YES